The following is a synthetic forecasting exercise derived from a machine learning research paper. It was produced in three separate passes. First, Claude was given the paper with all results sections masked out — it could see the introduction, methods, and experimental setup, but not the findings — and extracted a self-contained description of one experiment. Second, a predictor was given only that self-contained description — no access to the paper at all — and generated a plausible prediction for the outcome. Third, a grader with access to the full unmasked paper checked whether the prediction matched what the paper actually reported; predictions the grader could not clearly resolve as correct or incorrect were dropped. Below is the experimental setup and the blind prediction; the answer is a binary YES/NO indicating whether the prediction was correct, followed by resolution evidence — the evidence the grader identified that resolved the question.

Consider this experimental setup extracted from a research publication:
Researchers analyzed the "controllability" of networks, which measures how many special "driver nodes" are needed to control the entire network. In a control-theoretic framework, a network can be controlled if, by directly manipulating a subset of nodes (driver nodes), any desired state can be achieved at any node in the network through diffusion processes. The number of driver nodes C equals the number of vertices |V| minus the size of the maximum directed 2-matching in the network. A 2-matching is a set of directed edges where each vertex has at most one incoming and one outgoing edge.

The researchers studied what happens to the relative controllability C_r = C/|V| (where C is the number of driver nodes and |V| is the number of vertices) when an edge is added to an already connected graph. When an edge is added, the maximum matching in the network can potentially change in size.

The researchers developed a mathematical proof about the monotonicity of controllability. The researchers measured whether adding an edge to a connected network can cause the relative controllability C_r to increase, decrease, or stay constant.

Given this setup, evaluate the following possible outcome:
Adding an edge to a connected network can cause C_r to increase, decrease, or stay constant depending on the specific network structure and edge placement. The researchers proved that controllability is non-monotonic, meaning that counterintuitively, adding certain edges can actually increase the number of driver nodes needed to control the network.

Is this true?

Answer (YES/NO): NO